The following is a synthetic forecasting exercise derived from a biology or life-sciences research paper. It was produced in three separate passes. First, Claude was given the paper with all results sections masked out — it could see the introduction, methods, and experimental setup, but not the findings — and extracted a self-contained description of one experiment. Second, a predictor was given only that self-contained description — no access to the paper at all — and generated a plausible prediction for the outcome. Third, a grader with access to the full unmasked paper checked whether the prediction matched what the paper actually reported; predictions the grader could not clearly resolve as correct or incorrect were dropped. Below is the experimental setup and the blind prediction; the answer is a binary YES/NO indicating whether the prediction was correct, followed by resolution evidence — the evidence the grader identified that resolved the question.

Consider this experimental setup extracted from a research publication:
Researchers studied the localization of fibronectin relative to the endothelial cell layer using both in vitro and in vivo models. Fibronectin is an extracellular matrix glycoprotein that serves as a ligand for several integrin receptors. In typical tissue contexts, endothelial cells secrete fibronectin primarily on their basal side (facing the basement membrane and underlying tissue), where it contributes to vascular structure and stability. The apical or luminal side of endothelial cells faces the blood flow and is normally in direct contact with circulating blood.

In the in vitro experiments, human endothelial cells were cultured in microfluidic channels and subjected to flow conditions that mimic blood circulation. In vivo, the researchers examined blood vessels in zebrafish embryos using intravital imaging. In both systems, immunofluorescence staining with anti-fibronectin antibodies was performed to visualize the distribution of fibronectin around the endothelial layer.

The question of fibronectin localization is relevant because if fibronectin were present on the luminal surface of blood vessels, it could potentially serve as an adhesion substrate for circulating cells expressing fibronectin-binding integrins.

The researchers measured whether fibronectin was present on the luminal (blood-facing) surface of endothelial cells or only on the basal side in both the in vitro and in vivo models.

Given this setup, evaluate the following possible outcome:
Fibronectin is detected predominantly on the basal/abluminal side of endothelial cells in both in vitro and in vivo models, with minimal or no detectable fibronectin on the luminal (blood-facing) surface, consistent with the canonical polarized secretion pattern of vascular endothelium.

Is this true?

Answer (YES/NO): NO